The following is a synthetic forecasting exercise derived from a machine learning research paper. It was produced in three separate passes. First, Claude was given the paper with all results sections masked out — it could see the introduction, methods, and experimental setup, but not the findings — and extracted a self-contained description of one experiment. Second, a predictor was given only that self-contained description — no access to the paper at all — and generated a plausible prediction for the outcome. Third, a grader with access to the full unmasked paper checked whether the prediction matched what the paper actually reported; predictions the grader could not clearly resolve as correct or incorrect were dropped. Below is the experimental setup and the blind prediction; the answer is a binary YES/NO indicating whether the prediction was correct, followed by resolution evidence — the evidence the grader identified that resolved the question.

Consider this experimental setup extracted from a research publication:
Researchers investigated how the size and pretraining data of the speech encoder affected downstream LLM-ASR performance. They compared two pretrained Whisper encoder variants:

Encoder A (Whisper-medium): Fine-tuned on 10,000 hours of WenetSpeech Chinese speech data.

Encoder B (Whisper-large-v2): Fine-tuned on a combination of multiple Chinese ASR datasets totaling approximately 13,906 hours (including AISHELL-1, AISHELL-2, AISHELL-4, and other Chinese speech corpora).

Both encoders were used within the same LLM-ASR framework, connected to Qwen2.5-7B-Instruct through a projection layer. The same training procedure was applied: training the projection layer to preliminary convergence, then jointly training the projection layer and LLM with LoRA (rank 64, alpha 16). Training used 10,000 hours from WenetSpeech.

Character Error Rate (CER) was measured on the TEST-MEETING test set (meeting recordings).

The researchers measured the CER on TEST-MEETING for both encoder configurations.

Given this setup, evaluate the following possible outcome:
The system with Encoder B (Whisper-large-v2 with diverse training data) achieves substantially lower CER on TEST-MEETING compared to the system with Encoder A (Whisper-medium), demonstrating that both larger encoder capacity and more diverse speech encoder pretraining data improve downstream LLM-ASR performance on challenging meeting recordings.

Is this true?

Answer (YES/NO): YES